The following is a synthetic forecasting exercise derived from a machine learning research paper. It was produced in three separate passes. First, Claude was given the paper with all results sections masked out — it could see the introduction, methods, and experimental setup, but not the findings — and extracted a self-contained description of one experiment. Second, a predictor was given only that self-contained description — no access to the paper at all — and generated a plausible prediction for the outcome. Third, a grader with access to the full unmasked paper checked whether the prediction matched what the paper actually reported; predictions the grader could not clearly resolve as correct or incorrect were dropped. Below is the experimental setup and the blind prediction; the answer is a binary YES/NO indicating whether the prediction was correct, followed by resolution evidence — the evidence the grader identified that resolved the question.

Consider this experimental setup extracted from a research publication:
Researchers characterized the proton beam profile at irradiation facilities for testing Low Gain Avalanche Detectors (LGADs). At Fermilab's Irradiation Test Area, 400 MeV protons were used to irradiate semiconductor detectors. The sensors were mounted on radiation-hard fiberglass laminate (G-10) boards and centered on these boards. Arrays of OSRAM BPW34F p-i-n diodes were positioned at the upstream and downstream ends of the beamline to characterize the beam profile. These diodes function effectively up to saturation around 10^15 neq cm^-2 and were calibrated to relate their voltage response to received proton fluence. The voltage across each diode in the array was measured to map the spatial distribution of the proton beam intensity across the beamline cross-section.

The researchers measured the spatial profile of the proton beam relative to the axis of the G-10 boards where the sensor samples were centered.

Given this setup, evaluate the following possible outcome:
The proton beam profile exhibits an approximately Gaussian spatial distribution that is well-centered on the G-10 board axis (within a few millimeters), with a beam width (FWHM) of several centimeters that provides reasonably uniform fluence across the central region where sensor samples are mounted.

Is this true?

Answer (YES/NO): NO